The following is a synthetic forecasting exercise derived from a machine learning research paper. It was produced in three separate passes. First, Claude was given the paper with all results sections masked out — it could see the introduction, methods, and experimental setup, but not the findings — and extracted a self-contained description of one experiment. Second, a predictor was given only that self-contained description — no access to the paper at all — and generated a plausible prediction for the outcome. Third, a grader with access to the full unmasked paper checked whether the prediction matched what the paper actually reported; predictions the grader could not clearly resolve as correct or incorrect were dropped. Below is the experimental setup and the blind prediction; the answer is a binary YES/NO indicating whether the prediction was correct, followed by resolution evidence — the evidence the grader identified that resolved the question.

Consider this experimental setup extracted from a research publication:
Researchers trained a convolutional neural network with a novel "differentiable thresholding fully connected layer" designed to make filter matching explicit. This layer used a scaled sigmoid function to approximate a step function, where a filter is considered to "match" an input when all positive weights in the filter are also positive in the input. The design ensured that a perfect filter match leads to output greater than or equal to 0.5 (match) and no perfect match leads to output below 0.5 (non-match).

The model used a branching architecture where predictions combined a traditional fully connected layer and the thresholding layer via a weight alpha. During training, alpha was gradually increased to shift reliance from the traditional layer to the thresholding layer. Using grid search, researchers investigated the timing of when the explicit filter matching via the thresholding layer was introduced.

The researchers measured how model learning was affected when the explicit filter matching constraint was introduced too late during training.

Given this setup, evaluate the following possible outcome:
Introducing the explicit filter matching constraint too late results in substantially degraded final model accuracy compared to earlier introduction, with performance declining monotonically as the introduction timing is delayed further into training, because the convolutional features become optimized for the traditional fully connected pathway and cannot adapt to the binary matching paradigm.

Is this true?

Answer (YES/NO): NO